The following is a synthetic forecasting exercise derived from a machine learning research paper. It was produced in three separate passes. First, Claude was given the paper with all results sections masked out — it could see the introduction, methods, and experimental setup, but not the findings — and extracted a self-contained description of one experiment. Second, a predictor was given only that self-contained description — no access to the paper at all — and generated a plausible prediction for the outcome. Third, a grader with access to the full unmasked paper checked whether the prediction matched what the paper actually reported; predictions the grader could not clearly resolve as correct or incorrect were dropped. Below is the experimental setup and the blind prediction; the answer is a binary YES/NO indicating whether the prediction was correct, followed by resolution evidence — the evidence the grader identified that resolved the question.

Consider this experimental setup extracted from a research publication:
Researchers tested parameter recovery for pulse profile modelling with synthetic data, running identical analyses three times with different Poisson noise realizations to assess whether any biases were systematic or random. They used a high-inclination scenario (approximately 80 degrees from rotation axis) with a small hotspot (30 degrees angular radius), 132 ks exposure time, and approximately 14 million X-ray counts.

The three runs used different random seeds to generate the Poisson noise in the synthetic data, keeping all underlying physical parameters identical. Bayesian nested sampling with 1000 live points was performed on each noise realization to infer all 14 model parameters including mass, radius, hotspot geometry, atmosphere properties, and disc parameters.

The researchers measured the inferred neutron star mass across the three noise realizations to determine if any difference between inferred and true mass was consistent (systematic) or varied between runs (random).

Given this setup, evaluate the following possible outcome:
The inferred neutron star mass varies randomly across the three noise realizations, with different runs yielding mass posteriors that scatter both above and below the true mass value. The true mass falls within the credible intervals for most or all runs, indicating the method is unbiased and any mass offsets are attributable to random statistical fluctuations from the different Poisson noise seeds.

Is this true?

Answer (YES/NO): NO